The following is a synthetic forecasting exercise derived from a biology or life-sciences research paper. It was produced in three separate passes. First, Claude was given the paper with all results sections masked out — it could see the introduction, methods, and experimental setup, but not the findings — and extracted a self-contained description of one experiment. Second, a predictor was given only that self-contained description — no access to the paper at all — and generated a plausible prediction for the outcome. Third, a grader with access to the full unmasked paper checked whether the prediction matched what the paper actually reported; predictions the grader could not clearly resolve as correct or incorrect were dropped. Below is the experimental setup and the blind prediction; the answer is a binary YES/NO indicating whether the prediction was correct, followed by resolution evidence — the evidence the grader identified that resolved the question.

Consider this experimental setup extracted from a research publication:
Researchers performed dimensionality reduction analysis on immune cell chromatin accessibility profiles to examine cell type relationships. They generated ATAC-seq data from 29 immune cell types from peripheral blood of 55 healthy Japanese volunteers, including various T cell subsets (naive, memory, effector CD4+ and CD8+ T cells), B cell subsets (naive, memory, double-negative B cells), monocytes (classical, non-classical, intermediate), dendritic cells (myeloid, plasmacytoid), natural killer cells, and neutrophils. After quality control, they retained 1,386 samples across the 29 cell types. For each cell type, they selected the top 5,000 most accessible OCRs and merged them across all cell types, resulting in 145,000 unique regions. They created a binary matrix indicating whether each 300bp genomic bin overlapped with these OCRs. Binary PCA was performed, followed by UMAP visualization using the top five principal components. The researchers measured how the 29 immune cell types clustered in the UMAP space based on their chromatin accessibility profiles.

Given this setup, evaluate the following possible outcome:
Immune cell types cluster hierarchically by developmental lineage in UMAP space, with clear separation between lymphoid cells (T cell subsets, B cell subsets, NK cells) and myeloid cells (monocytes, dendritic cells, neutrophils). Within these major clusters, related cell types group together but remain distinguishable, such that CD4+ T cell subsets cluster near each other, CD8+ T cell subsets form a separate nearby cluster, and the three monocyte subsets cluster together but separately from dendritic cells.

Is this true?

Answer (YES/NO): NO